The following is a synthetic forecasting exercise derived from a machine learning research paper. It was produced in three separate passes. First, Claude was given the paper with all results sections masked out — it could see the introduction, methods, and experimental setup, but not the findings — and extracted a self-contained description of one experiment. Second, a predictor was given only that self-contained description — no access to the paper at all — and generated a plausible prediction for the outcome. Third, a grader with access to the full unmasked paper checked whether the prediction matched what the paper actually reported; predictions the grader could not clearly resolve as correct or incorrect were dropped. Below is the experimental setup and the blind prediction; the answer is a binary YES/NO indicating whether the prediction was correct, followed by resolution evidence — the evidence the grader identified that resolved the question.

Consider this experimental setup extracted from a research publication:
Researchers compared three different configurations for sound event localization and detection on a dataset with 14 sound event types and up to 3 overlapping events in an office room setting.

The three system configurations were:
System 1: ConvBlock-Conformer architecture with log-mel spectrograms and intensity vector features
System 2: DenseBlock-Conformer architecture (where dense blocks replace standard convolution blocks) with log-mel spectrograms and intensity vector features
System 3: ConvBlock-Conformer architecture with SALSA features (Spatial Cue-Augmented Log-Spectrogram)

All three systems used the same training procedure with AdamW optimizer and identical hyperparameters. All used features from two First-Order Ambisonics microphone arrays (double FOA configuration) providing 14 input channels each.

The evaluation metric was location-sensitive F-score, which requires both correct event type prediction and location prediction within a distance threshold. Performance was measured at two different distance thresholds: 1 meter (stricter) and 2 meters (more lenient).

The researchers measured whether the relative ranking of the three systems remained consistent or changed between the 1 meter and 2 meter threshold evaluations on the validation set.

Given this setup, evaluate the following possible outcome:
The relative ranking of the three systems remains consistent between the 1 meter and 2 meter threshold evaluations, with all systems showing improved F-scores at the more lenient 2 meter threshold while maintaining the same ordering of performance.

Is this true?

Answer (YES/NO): YES